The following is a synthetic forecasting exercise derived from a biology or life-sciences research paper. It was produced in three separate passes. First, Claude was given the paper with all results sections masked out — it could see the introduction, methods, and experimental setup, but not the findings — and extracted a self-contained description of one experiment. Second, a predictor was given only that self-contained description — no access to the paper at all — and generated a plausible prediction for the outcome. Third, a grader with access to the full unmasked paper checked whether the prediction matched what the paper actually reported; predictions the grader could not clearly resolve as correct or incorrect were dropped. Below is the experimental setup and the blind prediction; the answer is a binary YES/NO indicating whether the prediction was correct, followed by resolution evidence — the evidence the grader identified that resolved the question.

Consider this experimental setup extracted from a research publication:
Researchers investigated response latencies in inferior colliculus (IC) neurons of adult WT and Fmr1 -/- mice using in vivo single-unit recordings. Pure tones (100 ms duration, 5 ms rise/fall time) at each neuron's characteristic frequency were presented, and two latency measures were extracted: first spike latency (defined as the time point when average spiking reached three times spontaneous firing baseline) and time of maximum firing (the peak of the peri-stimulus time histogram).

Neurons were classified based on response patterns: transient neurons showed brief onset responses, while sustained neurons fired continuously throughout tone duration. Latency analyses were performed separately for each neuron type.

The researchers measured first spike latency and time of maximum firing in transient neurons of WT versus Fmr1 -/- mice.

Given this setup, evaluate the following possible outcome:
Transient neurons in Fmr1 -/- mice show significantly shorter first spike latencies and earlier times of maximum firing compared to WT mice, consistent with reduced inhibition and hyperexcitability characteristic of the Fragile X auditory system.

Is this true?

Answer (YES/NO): YES